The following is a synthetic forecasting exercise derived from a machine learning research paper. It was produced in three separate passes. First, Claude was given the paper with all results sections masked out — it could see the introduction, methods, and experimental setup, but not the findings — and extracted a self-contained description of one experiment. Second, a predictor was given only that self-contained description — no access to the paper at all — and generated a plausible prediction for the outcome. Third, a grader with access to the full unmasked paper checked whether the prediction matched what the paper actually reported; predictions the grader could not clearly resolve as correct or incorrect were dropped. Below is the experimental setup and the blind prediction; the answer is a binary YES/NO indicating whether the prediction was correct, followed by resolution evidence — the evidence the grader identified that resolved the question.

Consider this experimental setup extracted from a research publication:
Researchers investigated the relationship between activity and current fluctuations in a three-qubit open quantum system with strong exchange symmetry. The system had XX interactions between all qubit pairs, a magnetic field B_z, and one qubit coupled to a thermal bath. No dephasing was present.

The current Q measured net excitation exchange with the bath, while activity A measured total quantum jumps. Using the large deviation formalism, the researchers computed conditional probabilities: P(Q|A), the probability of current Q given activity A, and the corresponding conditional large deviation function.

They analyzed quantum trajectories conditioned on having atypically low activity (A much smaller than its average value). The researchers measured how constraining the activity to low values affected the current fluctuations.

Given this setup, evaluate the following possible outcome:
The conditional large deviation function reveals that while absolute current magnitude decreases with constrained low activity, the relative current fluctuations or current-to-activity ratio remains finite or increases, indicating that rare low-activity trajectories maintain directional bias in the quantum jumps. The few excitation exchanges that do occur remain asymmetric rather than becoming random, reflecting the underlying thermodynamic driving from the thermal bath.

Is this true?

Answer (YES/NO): NO